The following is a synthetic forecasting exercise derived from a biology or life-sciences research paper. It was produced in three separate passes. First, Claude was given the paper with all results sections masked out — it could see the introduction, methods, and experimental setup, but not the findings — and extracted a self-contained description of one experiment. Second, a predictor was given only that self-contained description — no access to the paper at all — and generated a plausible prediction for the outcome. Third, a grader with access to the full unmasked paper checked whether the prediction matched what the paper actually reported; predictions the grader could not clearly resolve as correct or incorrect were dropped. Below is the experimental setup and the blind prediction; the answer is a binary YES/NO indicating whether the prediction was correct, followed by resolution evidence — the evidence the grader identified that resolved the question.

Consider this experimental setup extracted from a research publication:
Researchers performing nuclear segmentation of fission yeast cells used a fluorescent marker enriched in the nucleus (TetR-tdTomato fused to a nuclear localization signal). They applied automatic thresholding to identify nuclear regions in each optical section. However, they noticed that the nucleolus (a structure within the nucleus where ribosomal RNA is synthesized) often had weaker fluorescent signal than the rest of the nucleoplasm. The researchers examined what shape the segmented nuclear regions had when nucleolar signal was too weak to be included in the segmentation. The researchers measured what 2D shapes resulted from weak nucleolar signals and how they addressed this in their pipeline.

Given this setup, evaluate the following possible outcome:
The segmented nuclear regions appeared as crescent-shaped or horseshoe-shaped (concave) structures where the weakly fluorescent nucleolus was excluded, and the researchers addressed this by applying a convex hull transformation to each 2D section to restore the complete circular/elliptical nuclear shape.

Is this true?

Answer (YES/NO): NO